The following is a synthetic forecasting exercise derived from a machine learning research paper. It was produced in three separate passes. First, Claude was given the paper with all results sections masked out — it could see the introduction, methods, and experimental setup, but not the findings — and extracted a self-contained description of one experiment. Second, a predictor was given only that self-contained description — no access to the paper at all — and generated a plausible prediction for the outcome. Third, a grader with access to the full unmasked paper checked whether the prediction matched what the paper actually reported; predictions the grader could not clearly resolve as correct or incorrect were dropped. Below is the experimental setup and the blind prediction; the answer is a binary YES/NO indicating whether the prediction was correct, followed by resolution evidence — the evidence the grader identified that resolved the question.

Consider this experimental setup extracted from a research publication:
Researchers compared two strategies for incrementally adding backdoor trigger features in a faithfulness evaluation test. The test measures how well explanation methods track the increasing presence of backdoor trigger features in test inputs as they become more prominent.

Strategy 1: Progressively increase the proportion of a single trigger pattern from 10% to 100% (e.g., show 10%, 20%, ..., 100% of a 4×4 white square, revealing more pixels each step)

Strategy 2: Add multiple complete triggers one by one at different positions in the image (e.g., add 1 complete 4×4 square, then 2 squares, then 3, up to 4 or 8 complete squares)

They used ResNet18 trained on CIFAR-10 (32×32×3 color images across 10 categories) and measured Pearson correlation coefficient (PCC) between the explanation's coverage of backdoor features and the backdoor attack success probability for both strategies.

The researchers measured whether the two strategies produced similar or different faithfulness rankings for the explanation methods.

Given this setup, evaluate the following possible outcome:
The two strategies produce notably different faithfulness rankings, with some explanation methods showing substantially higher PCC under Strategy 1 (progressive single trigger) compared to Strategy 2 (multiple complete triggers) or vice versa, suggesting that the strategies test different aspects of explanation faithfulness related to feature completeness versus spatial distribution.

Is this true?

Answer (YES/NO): NO